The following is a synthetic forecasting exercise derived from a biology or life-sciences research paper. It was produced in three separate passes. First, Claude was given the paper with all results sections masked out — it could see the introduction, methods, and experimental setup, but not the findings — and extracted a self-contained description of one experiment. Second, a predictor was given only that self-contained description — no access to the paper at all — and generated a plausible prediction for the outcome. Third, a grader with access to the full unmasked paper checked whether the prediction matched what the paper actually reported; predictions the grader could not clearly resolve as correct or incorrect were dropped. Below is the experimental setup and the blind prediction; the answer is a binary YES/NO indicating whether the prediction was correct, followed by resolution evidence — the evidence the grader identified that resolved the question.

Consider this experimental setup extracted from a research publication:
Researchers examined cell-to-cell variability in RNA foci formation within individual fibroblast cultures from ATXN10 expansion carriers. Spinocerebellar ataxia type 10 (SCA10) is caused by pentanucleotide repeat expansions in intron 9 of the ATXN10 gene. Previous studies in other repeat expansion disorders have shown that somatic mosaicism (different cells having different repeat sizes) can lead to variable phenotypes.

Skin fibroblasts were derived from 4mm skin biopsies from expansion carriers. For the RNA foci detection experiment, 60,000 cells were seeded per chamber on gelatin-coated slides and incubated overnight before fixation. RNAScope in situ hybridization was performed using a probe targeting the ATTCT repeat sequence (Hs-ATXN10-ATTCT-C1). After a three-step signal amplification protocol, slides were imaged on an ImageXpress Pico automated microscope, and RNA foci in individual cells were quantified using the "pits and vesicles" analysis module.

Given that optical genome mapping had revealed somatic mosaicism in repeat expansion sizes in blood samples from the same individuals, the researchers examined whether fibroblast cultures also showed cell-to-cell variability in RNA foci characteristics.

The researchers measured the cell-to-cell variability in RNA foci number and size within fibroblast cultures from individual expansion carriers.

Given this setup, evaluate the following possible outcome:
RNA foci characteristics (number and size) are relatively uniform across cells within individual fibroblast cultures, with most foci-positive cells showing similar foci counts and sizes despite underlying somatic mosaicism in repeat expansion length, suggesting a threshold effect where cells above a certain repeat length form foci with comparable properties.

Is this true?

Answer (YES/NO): NO